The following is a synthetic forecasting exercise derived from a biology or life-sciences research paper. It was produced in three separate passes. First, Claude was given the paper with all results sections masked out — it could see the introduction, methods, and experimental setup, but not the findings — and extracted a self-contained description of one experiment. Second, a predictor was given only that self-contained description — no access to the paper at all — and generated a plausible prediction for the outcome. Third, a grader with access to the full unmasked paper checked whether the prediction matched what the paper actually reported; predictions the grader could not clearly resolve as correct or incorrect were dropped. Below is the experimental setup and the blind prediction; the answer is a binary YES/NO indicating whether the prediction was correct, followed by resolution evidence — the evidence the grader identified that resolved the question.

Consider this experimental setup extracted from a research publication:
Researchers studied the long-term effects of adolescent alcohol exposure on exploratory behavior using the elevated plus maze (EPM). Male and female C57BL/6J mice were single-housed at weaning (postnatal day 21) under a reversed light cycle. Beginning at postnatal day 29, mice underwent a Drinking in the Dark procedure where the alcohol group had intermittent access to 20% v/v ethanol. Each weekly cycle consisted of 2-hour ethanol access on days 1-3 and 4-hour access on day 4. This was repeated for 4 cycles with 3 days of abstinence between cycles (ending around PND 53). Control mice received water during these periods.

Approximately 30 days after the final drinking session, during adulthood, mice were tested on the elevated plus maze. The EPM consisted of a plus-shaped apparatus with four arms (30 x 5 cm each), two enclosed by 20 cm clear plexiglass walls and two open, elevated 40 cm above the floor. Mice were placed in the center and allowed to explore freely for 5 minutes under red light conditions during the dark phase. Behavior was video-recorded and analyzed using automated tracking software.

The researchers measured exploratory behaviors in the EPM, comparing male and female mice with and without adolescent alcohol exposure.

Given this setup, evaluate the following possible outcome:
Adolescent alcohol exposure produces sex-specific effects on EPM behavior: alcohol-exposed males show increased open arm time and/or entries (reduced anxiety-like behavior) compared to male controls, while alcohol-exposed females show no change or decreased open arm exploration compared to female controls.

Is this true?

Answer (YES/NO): NO